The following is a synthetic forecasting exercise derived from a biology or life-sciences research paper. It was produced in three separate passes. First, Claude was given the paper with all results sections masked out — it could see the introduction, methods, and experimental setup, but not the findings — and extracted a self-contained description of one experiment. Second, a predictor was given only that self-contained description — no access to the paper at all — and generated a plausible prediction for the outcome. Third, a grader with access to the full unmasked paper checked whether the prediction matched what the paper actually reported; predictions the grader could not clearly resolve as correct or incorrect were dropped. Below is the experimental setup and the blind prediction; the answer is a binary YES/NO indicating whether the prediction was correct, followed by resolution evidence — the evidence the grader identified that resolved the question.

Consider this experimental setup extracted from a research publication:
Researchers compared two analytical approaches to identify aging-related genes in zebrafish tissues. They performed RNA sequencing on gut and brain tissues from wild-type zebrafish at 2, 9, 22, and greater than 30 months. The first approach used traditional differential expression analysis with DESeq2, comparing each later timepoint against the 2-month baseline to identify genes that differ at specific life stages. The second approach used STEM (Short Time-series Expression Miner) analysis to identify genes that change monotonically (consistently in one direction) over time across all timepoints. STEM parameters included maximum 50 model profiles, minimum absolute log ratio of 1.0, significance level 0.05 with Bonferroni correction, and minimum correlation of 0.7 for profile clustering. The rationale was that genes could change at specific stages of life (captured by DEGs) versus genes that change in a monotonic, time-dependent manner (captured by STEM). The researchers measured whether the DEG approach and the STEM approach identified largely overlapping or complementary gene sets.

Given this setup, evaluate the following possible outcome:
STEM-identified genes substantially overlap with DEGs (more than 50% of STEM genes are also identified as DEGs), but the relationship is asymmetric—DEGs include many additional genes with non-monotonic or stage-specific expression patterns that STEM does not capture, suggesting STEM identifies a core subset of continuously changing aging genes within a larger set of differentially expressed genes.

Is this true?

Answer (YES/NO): YES